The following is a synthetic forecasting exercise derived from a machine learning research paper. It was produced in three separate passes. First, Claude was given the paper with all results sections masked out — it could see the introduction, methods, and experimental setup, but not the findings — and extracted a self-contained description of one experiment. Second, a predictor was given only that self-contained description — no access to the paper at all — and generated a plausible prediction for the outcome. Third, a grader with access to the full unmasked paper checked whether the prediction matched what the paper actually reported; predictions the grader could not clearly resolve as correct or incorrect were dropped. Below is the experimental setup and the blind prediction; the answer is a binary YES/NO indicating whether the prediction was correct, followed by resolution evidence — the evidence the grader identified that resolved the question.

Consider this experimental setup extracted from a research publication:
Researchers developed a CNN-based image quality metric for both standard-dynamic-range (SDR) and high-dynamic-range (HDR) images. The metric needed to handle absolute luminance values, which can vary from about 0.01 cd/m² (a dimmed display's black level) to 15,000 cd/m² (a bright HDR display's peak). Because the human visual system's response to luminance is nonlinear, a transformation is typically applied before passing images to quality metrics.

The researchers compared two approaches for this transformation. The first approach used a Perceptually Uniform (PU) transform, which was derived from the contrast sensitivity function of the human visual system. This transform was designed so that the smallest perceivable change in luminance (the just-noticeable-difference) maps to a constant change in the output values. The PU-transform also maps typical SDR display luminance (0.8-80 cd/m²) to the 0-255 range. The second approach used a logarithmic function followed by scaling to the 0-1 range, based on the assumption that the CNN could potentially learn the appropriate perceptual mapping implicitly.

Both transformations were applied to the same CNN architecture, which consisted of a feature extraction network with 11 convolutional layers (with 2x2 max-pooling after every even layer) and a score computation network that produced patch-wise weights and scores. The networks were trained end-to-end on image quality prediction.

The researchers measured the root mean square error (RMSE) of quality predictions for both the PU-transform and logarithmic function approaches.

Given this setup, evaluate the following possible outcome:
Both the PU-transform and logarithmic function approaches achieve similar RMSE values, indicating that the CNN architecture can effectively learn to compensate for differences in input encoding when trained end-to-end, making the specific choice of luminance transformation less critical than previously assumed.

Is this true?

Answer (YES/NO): NO